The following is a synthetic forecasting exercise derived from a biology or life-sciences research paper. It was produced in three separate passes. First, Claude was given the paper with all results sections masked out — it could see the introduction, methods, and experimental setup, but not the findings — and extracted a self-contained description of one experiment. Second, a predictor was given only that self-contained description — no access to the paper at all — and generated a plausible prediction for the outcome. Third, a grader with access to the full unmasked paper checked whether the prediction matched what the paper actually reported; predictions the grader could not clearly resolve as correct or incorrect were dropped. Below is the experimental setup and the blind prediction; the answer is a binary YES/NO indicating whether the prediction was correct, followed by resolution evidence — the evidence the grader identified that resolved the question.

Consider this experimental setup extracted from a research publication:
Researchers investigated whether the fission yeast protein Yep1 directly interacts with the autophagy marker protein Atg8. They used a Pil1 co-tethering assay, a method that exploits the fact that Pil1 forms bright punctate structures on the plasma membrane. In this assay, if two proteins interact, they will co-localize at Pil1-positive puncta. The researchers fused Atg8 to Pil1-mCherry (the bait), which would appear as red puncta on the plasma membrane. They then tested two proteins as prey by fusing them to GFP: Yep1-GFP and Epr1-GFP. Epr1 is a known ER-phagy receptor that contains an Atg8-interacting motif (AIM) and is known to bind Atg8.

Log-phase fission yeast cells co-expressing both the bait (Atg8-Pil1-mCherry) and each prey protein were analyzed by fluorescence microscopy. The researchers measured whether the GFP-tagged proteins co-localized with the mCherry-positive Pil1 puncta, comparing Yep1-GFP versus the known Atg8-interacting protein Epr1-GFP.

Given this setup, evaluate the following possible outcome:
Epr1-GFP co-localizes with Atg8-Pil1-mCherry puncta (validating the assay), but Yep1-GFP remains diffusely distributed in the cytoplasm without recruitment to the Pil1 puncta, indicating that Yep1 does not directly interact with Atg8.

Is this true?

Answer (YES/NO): YES